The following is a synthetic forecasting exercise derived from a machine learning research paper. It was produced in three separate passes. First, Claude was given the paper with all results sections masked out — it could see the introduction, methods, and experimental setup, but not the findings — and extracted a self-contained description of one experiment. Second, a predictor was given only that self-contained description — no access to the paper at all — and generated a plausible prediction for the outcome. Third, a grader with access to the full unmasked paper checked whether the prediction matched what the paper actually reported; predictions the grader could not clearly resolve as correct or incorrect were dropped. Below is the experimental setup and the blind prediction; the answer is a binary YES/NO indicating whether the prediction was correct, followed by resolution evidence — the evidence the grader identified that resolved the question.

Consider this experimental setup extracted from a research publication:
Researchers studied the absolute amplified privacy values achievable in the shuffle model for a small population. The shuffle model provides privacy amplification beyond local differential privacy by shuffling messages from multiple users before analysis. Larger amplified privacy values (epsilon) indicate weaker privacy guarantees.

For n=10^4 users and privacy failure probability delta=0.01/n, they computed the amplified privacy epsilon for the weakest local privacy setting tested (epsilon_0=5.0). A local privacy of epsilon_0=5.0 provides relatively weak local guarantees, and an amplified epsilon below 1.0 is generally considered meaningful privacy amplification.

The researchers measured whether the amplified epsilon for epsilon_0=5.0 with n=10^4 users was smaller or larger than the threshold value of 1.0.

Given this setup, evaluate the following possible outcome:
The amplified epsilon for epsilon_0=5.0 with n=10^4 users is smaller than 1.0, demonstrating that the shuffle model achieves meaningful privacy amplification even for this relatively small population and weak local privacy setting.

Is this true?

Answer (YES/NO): YES